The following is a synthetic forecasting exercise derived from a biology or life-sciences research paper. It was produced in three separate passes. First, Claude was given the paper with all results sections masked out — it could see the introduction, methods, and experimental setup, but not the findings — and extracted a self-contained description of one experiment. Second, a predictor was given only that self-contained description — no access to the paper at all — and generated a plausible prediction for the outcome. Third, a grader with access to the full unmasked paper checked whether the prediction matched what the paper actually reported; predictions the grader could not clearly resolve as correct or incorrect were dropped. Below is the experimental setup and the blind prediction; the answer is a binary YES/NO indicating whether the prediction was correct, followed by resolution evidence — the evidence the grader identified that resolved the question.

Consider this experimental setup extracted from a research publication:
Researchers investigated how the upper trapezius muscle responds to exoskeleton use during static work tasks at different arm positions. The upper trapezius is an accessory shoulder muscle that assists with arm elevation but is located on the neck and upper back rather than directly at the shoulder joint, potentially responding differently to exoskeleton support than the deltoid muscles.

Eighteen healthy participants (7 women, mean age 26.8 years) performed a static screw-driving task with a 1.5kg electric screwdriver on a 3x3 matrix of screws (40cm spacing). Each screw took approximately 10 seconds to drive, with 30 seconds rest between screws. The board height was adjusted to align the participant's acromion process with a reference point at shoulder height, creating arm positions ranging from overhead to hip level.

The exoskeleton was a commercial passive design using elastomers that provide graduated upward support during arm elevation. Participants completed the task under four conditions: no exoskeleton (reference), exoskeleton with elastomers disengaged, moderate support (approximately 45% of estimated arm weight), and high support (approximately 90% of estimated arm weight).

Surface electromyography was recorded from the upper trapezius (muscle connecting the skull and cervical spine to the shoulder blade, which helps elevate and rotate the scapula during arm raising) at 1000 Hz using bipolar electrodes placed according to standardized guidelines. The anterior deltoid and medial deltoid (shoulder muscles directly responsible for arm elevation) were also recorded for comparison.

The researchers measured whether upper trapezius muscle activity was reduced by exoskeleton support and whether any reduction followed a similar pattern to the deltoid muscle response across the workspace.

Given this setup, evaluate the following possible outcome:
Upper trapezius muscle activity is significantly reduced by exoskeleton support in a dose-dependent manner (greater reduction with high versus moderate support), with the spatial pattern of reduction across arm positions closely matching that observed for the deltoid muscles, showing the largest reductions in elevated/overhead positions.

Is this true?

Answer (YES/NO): NO